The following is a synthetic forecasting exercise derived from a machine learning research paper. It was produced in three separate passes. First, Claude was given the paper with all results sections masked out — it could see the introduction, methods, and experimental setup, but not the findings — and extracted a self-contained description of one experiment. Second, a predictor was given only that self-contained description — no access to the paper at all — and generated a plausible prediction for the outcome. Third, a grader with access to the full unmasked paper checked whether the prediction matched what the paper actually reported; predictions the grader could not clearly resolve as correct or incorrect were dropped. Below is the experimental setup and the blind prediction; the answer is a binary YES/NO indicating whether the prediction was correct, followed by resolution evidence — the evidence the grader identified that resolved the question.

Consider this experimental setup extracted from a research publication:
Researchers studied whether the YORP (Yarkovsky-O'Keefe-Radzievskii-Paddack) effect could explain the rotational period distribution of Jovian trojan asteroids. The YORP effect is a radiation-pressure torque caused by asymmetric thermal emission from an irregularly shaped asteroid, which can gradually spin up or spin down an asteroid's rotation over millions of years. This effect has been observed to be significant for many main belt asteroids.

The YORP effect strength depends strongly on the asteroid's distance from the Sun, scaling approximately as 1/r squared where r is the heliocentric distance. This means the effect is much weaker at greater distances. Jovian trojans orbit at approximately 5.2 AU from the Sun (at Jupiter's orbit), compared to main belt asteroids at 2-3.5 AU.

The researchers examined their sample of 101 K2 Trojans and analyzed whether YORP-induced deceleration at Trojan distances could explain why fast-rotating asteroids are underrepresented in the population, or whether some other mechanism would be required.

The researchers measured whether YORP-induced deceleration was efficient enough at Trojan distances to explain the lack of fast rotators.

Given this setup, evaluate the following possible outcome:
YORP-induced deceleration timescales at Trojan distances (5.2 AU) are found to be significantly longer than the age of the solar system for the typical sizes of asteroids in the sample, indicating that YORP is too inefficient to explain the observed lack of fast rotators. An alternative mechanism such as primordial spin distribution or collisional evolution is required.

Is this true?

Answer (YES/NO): NO